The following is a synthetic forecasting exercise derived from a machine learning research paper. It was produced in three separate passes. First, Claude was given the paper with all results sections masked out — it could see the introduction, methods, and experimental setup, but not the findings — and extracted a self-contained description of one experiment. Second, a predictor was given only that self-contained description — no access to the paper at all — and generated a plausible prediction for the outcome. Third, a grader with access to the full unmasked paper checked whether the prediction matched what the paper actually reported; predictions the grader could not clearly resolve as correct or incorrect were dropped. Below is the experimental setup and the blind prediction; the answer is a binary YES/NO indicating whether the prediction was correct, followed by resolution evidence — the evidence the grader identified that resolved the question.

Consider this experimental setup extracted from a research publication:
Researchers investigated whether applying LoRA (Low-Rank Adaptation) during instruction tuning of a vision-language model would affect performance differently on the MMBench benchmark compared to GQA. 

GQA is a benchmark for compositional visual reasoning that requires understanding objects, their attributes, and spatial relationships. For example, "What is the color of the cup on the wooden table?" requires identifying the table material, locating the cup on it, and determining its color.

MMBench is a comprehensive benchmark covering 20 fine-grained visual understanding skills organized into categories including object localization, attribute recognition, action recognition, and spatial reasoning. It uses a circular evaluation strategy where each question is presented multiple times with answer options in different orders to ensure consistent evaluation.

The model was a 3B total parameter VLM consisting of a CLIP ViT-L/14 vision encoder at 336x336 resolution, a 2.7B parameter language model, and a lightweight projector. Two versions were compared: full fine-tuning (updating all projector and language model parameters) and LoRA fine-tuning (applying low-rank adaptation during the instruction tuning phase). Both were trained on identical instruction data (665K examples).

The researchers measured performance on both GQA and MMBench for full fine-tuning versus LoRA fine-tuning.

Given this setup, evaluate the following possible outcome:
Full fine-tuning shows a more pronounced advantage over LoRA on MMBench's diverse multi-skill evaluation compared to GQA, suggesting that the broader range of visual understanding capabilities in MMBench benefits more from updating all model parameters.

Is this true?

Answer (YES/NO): YES